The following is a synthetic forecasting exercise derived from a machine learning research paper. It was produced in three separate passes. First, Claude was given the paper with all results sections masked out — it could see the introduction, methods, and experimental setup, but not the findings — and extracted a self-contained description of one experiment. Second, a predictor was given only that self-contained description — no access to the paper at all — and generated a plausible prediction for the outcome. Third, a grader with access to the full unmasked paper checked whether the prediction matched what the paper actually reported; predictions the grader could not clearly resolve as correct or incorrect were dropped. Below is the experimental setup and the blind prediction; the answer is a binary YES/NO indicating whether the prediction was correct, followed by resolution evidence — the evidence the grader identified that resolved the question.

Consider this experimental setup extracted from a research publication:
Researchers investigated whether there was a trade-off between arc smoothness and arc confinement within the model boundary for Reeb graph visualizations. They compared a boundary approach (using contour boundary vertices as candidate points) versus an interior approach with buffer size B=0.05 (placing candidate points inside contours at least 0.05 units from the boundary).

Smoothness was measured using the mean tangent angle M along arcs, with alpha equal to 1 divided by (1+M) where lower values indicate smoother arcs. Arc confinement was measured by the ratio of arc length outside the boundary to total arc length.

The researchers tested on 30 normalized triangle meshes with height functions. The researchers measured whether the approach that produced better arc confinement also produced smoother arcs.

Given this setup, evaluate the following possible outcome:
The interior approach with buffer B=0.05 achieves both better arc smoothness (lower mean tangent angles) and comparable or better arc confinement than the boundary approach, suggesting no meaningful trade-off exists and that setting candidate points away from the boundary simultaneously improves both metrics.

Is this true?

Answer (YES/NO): NO